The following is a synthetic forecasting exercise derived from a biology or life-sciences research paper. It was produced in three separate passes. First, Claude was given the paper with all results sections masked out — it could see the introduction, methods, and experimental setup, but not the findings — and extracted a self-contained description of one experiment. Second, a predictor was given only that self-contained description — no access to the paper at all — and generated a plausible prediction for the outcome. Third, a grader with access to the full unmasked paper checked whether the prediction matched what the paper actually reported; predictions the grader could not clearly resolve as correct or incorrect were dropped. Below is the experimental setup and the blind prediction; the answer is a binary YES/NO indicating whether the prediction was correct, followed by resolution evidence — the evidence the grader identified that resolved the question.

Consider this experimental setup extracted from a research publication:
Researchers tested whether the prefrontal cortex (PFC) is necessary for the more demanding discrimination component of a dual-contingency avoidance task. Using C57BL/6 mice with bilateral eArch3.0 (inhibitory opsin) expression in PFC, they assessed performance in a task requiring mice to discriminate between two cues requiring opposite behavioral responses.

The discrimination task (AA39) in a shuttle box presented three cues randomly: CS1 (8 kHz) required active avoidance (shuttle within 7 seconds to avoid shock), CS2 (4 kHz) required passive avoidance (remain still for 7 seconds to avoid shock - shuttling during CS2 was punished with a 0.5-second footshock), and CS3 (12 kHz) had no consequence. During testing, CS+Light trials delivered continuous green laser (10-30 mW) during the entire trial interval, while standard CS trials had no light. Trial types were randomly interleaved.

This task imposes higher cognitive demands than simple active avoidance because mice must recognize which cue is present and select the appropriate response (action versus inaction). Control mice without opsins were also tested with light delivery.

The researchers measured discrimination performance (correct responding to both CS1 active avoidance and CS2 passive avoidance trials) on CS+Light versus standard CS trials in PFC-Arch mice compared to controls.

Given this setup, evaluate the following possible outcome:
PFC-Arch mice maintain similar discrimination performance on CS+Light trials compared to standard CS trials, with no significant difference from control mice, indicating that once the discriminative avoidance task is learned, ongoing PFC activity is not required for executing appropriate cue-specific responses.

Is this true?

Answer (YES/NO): NO